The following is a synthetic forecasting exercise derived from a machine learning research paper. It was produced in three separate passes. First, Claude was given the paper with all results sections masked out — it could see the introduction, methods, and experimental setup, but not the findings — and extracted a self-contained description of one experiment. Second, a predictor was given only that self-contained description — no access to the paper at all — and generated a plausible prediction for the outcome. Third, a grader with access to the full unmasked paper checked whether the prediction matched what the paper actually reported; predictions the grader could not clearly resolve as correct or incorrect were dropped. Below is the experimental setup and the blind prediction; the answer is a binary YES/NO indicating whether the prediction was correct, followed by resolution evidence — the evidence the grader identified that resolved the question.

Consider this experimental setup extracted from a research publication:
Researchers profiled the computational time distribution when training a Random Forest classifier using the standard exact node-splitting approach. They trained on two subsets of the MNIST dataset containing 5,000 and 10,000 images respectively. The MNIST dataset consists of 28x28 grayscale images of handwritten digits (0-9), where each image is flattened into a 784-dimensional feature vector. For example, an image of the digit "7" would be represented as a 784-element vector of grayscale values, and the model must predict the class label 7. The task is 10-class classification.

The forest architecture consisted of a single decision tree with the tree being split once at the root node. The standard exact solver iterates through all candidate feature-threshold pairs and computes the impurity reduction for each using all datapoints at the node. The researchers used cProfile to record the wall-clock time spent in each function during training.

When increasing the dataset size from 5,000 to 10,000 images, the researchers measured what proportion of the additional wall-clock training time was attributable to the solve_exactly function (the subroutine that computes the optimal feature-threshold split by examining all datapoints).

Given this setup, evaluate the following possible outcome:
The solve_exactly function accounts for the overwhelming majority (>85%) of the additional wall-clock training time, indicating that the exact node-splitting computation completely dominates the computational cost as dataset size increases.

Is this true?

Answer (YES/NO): YES